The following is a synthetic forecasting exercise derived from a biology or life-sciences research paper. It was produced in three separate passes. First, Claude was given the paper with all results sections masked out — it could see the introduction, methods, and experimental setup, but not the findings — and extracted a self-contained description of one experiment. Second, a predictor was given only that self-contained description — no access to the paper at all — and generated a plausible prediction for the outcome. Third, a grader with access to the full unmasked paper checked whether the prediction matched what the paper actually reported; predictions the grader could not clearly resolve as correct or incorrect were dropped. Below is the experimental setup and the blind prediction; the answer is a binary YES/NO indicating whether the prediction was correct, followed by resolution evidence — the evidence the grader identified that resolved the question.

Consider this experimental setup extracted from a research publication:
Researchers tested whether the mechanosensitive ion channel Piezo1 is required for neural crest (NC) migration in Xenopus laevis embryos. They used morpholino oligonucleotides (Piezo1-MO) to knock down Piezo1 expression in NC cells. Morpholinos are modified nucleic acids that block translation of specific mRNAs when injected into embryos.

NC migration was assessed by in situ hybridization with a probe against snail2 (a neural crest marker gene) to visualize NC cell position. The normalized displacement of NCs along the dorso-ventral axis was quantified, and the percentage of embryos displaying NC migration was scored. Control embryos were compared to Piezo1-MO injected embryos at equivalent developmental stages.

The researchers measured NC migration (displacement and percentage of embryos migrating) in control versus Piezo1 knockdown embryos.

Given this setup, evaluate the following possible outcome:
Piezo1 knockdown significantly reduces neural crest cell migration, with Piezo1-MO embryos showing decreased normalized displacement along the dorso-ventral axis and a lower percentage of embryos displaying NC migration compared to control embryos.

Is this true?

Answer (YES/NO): YES